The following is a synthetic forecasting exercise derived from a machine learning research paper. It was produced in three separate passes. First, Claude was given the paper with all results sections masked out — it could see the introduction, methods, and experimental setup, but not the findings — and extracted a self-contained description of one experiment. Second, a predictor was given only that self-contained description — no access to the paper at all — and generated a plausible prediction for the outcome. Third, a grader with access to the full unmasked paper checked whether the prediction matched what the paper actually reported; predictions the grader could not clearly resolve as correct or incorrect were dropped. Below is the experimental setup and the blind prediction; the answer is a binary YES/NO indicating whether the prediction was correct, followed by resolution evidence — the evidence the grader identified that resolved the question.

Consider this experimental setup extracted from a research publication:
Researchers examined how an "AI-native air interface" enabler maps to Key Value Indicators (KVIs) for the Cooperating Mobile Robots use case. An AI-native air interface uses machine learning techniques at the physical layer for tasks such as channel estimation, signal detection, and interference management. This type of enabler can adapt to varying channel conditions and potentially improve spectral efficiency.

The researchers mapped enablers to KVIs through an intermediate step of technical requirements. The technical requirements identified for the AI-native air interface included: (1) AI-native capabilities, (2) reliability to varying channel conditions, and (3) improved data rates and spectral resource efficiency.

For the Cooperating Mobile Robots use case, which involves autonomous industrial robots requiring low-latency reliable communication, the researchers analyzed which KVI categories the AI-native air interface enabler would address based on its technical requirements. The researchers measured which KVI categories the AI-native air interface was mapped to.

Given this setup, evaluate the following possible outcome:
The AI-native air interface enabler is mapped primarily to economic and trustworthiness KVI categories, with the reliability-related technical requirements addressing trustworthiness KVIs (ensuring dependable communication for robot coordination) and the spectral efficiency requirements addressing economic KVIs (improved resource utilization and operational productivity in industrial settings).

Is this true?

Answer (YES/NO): YES